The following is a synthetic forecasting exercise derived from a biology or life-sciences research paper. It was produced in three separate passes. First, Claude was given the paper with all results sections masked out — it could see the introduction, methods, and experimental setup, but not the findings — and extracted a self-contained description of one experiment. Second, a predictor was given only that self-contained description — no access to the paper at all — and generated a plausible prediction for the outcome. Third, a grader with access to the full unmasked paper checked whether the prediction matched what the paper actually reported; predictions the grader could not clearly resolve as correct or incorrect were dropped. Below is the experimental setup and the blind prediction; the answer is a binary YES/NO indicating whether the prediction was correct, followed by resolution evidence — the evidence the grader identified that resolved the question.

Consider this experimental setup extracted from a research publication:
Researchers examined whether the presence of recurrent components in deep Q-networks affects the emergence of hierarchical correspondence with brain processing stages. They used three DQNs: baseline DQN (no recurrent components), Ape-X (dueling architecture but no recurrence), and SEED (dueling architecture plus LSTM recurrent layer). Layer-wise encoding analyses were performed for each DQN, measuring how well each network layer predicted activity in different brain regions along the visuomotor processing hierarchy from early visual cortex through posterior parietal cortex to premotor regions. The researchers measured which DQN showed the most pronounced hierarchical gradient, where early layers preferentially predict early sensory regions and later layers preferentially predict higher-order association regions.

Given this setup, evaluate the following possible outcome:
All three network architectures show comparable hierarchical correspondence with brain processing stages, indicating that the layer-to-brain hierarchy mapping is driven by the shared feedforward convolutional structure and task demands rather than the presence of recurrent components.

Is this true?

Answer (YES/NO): NO